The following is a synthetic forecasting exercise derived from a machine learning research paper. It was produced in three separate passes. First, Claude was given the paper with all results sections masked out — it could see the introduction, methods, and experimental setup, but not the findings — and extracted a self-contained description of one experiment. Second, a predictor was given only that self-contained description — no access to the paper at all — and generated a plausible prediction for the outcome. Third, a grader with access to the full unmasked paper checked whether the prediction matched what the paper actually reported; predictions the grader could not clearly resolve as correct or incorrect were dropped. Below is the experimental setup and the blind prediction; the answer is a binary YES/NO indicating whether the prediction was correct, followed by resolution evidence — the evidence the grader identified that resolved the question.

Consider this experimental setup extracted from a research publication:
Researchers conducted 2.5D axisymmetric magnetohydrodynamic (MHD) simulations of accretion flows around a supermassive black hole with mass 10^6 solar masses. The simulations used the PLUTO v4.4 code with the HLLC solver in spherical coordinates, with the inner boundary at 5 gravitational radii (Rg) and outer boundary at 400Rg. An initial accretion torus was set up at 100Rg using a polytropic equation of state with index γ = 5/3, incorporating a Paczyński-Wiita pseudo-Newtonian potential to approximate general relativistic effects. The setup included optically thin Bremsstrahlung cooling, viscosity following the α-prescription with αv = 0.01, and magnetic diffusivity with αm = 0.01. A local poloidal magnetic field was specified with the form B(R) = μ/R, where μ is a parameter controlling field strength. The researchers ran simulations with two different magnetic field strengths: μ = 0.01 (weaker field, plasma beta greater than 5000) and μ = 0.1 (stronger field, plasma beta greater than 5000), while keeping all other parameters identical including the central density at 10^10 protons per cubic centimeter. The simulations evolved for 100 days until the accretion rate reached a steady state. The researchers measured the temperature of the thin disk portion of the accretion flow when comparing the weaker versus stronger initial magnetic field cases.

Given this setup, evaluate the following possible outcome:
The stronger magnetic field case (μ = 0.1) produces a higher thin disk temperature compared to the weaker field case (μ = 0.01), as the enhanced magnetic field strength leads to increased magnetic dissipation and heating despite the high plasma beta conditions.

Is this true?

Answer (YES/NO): YES